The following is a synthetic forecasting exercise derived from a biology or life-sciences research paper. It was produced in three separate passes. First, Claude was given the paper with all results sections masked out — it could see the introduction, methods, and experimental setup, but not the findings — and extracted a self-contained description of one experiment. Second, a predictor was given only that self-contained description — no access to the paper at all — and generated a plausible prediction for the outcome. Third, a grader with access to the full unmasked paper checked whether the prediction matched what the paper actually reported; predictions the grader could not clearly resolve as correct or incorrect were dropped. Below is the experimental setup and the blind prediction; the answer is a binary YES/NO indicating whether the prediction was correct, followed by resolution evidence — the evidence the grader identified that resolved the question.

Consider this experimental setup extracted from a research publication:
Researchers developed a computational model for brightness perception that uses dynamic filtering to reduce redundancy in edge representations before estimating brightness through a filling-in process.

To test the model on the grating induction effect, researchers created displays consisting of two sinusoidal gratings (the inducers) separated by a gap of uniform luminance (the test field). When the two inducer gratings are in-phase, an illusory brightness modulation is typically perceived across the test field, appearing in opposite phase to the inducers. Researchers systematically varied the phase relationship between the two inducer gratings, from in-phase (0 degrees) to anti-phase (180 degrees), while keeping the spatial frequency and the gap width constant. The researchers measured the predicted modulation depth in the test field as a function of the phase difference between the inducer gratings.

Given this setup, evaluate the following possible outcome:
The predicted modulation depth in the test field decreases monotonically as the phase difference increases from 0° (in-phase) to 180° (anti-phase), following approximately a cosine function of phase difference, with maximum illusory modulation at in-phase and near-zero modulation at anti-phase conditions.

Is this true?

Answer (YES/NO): NO